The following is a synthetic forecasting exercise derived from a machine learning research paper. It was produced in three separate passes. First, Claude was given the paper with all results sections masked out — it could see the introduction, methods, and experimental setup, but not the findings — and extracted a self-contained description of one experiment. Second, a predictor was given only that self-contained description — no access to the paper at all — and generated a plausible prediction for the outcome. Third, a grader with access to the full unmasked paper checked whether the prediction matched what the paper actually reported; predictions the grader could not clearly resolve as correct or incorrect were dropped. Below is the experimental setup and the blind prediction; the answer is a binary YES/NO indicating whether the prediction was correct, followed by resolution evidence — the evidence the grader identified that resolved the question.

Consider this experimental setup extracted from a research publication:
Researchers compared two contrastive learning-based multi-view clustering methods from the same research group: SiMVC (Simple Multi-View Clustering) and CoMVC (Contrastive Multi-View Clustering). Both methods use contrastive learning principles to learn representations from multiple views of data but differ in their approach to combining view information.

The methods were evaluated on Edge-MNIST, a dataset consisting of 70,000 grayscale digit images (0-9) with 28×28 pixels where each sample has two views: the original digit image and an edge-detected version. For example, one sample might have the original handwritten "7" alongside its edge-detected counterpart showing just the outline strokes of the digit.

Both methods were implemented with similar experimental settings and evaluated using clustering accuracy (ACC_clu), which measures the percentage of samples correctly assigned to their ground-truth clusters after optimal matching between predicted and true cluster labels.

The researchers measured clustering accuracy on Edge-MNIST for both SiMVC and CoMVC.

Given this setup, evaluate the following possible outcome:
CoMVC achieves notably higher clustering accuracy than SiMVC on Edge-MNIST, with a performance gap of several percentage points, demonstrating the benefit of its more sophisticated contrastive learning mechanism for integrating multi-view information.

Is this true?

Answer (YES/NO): YES